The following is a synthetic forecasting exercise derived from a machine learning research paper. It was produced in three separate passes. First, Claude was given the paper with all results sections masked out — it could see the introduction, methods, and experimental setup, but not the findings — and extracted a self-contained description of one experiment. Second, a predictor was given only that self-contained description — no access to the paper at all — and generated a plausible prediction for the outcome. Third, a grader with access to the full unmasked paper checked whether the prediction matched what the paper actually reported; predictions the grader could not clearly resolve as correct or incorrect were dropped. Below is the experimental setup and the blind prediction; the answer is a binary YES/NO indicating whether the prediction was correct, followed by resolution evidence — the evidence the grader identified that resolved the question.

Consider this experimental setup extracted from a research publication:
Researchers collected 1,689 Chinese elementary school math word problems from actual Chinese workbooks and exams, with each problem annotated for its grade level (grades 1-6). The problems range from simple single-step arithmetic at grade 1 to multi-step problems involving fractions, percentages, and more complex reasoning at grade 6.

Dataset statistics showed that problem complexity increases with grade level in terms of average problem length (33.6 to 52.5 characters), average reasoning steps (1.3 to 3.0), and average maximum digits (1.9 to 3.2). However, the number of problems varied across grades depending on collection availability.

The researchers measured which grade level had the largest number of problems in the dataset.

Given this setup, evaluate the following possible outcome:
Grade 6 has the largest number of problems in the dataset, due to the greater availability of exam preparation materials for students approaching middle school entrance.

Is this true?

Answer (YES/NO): NO